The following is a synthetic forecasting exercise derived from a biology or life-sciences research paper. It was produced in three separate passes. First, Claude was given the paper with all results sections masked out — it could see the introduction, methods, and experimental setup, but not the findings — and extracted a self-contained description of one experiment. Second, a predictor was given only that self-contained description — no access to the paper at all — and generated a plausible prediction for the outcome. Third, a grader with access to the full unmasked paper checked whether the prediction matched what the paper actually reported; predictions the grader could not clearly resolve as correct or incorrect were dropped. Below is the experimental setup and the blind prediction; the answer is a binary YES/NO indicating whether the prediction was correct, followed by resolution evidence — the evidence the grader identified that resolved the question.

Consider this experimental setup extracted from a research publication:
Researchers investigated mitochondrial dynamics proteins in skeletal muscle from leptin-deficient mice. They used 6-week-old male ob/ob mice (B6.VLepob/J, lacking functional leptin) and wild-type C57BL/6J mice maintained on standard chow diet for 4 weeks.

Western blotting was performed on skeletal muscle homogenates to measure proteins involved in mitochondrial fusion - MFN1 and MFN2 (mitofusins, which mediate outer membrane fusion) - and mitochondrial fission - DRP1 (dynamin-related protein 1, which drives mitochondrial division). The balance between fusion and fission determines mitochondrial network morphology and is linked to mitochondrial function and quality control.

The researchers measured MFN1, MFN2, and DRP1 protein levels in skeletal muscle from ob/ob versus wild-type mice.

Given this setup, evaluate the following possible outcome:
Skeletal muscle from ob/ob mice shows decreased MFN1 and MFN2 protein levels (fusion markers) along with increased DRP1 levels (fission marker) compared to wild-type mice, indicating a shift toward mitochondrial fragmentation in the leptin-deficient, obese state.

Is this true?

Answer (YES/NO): NO